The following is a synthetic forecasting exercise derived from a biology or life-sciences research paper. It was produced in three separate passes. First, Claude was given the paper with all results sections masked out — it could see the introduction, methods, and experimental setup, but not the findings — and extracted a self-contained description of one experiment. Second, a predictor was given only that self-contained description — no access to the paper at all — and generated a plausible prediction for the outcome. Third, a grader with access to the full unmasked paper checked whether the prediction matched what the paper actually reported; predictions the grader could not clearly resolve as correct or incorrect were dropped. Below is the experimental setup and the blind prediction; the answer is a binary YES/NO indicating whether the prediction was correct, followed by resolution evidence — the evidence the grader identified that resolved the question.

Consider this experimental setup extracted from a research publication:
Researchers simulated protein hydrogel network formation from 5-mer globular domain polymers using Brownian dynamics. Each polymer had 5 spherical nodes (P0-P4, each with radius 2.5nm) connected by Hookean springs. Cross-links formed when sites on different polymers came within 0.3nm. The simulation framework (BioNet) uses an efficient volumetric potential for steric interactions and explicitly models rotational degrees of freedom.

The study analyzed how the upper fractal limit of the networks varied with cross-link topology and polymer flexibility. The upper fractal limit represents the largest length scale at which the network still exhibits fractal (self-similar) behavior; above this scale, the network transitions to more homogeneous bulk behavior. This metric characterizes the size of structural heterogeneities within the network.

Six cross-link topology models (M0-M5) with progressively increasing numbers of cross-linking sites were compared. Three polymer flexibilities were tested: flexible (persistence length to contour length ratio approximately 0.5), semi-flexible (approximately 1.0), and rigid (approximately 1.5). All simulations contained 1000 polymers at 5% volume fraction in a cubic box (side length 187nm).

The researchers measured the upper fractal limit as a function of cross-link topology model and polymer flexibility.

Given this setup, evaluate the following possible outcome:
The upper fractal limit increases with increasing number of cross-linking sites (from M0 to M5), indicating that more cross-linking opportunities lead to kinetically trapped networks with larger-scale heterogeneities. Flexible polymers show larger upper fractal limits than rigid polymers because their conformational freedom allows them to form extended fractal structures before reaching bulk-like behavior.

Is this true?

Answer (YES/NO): YES